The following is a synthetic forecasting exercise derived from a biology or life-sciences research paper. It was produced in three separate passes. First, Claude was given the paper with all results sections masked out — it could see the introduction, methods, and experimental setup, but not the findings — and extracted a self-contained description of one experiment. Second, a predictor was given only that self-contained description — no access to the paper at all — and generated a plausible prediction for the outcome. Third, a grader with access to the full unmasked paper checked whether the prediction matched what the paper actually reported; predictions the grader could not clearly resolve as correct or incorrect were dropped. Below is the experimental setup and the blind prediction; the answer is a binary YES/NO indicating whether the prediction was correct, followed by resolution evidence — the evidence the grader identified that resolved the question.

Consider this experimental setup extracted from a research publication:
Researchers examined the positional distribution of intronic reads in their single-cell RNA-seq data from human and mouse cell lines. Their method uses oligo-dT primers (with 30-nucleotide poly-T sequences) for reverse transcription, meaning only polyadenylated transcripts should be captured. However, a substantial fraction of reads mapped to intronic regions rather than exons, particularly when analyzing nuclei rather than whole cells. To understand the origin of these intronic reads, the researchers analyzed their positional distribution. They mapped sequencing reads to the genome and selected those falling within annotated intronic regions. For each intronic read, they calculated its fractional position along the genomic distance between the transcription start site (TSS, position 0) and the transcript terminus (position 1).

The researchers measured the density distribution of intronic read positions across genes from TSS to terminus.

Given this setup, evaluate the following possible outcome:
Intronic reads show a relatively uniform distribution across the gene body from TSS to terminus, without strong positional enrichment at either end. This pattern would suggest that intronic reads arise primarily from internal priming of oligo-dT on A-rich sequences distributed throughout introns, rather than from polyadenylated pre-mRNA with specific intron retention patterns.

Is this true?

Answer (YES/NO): YES